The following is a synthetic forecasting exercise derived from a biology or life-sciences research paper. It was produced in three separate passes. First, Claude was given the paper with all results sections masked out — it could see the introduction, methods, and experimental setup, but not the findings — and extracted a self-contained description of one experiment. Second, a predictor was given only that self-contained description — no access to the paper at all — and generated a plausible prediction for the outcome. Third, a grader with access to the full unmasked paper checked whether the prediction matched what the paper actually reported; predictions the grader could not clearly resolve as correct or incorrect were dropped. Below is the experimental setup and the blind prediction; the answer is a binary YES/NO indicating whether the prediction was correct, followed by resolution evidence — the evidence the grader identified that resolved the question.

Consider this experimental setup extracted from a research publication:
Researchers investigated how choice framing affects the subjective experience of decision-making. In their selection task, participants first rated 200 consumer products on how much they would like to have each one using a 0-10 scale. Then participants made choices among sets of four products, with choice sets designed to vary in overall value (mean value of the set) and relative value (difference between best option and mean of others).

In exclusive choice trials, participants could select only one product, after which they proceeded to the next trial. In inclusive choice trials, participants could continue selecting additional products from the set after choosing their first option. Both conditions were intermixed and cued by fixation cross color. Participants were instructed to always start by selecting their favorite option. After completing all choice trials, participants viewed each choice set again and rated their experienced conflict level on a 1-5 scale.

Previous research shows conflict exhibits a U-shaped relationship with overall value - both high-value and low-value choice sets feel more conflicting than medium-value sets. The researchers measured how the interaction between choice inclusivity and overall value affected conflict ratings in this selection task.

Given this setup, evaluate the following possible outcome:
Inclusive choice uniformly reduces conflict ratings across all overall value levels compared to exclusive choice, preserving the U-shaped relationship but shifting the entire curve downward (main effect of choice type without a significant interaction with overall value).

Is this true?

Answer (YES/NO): NO